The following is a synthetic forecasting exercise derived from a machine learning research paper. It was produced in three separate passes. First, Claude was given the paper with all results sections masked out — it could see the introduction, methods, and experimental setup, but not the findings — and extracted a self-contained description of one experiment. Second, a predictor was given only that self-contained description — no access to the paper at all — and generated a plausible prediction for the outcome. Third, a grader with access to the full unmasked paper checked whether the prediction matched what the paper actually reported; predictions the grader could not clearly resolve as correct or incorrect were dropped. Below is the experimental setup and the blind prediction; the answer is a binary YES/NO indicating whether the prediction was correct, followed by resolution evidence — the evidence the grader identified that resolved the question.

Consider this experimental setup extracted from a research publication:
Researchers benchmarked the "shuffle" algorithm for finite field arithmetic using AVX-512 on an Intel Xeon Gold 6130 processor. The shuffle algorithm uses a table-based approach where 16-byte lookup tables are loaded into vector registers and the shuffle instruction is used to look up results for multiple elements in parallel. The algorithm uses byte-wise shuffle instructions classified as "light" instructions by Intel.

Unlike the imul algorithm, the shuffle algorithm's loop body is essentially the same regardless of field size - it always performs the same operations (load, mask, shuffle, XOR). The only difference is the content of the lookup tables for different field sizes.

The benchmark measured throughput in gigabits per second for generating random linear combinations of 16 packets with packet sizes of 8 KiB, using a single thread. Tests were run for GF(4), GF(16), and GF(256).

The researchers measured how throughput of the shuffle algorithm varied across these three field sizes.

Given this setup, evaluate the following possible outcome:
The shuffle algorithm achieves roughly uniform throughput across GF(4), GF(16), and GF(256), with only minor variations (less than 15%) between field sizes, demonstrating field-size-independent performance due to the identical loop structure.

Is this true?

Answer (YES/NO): NO